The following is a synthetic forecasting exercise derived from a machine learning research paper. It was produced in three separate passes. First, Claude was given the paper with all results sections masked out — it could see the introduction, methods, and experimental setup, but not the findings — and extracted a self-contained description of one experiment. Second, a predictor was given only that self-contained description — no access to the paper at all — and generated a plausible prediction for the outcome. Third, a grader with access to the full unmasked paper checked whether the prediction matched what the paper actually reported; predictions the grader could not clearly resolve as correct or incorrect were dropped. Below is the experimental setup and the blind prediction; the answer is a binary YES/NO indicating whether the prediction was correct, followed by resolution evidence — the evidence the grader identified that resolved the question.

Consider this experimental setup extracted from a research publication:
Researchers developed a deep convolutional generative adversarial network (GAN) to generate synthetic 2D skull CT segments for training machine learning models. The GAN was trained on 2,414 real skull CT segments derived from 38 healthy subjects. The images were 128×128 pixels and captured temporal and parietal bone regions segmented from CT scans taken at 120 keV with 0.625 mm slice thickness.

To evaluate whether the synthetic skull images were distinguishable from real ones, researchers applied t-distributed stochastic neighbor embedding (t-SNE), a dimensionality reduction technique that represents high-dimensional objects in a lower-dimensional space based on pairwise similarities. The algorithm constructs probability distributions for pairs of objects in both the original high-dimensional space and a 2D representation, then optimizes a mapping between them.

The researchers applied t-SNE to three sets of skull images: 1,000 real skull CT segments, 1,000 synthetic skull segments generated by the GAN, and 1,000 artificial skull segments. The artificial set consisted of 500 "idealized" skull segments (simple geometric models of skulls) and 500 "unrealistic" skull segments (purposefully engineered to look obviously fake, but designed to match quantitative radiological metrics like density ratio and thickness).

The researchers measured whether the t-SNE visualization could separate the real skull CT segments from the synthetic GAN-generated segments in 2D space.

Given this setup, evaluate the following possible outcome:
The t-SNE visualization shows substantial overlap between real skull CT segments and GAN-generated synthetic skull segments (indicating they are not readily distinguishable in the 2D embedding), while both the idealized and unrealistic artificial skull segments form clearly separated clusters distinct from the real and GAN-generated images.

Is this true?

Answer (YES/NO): YES